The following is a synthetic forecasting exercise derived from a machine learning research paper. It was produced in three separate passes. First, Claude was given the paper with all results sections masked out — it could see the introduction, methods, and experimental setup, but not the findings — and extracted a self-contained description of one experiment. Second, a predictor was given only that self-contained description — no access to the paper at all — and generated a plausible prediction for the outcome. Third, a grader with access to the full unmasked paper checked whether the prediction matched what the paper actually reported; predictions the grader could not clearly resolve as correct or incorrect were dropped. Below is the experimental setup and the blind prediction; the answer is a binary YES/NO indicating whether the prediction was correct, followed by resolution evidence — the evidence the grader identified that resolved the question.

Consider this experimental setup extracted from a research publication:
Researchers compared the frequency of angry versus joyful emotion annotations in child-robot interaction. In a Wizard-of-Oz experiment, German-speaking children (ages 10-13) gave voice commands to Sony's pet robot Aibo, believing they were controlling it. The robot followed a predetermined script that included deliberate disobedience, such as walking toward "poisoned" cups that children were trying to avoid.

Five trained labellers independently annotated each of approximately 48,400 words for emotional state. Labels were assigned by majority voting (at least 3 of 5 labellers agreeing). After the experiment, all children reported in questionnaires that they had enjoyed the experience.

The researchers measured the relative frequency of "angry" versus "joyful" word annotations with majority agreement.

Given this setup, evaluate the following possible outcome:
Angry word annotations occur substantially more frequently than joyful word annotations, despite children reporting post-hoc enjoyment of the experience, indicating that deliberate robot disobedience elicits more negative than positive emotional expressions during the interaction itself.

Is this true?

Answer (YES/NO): NO